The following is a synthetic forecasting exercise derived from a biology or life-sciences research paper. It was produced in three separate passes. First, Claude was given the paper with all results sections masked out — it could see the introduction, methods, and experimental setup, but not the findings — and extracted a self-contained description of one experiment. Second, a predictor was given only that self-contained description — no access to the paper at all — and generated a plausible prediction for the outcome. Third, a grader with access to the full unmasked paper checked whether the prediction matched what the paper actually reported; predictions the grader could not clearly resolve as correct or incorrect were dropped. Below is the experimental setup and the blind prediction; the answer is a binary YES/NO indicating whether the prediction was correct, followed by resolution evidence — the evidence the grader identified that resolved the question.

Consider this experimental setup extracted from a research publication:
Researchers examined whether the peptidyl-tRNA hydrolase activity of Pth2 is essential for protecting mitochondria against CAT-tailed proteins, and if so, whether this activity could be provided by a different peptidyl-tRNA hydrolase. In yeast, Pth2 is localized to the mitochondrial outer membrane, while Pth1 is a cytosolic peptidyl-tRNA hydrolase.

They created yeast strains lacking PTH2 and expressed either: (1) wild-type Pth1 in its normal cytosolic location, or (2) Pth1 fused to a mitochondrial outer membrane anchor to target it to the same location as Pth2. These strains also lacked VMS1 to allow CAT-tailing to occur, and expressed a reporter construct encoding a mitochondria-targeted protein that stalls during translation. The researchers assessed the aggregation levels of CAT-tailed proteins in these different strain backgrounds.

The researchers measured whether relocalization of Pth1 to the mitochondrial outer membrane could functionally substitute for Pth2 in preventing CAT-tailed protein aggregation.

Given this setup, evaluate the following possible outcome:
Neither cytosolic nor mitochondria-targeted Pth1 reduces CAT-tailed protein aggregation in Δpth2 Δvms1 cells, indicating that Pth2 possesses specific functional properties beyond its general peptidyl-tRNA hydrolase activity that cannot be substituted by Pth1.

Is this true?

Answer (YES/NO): NO